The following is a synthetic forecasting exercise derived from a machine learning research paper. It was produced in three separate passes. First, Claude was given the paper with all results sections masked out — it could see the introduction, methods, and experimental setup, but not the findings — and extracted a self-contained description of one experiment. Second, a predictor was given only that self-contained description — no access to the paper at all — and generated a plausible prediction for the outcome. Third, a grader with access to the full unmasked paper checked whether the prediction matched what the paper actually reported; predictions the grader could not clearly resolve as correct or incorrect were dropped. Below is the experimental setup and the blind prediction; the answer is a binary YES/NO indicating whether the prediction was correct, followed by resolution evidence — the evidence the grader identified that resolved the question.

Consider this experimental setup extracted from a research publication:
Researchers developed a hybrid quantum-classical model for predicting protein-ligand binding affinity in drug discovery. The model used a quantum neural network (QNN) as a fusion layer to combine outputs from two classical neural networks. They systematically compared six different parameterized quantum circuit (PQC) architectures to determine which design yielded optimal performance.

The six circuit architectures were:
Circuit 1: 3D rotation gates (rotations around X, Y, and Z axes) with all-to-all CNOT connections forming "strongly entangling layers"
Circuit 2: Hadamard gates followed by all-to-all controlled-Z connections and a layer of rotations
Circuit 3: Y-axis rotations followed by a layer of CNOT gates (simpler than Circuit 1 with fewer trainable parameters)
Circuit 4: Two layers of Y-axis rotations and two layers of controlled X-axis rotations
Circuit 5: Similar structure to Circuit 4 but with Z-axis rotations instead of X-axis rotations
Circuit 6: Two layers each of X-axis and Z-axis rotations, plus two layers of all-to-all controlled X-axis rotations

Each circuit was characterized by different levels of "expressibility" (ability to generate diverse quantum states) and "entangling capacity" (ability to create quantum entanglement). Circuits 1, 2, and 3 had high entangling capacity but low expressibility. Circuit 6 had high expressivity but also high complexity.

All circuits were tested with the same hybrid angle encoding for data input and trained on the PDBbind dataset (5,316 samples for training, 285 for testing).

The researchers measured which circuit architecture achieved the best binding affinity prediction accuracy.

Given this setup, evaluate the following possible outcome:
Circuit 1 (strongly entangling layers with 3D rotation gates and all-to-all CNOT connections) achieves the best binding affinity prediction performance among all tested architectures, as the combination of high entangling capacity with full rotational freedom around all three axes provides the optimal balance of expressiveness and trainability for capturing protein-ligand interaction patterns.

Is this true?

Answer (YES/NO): YES